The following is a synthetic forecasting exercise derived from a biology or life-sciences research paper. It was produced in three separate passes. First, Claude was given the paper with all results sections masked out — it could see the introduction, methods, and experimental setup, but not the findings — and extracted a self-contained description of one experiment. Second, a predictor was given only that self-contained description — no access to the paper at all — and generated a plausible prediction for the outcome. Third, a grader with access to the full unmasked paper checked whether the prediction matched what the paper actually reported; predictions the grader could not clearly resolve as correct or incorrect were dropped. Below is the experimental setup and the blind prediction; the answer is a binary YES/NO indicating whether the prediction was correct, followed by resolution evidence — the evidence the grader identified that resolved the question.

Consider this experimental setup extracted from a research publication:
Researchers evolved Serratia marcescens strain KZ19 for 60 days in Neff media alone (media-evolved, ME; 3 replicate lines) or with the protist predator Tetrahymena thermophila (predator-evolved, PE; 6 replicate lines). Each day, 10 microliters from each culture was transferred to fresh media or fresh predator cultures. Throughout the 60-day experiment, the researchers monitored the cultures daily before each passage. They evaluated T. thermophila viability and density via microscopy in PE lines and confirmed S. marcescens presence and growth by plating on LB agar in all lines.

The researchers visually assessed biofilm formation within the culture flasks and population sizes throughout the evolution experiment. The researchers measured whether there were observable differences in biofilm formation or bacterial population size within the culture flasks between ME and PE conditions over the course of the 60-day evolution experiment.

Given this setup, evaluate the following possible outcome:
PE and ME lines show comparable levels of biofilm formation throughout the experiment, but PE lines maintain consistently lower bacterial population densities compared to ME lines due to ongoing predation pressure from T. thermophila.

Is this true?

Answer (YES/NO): NO